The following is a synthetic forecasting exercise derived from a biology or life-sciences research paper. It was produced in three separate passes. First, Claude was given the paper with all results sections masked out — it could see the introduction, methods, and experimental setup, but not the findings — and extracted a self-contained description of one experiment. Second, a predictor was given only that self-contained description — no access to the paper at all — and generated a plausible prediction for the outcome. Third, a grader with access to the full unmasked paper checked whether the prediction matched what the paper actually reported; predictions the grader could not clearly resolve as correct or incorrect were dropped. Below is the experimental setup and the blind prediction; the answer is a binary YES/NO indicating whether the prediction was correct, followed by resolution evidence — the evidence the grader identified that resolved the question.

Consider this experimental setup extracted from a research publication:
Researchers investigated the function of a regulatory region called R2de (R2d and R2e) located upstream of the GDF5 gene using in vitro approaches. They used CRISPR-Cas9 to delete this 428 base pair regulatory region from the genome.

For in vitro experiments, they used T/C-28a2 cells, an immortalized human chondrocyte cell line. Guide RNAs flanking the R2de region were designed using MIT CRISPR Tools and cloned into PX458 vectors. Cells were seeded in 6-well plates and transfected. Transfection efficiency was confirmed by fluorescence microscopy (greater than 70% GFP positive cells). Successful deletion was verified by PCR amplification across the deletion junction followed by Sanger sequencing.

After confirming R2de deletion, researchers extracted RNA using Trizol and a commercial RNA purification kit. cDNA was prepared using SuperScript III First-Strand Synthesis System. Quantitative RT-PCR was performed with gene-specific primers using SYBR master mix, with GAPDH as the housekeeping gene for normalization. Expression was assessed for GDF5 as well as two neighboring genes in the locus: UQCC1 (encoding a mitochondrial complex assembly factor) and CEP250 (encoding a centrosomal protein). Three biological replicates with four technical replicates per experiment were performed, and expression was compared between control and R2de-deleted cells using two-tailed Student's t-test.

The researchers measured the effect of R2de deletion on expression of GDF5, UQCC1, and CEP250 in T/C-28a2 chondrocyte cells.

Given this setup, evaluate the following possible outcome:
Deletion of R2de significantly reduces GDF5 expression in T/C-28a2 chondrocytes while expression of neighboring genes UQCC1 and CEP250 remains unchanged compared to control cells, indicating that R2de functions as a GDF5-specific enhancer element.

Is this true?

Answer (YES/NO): YES